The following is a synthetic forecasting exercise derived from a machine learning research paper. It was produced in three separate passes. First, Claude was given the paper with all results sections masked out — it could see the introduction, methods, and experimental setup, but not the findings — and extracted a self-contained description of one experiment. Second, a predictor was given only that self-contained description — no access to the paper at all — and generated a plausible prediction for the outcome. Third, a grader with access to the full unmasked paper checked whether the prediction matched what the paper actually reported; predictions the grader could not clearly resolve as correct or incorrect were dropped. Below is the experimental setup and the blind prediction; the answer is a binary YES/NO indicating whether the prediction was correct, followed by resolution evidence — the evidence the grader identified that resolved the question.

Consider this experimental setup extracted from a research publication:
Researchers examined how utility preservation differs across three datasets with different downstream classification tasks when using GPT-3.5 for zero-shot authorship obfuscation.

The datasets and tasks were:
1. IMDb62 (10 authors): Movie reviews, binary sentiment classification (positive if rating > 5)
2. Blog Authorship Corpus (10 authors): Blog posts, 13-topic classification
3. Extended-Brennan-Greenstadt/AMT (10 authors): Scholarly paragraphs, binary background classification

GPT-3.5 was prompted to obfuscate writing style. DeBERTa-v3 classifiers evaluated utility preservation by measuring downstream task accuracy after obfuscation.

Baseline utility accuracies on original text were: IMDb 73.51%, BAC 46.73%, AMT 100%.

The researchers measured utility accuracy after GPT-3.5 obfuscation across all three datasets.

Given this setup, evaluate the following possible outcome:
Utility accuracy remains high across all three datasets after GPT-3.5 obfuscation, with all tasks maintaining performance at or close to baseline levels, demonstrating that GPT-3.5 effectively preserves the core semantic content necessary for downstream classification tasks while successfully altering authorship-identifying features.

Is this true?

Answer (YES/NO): NO